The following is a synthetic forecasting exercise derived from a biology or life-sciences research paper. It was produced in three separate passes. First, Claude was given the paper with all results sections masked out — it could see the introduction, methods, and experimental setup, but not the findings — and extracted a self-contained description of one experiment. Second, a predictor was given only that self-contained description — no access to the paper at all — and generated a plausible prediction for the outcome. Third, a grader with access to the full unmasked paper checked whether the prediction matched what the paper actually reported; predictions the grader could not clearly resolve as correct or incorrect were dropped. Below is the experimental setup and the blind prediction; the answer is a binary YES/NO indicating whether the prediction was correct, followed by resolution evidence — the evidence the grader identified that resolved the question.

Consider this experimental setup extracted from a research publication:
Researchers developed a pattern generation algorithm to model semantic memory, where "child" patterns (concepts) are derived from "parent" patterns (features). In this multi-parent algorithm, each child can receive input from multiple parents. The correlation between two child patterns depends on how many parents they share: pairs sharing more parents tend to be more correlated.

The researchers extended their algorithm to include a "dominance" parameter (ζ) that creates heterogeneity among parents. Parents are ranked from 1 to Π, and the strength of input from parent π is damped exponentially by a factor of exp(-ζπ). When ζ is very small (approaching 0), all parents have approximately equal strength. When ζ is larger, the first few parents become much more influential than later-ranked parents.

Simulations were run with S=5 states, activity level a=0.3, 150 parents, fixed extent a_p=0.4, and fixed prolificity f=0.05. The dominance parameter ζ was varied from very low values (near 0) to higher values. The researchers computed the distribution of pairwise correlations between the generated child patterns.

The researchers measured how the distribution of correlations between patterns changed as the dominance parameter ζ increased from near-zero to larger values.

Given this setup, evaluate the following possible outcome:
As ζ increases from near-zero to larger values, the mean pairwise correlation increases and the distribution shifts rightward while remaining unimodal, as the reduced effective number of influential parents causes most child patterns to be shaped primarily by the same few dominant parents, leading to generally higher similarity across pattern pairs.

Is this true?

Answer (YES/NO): NO